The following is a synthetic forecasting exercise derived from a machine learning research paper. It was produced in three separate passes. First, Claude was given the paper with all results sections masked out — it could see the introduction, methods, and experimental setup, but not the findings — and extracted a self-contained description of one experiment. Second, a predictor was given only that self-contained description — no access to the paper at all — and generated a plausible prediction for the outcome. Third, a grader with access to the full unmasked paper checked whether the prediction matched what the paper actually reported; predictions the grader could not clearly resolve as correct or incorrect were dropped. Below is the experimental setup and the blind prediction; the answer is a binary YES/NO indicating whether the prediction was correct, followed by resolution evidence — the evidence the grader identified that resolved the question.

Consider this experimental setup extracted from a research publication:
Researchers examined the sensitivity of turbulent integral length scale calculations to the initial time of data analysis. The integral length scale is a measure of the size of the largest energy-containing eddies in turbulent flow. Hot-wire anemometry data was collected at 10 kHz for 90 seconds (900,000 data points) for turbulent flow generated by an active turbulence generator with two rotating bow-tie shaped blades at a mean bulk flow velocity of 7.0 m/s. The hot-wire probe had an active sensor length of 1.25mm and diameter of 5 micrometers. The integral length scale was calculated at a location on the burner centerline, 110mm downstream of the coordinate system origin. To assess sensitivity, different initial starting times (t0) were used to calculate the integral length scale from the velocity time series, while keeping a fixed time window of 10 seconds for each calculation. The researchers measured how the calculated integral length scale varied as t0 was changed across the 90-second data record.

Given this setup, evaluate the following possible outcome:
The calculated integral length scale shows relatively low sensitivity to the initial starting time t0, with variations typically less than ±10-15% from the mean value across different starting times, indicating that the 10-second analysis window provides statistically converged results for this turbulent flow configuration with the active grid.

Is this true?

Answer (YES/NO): NO